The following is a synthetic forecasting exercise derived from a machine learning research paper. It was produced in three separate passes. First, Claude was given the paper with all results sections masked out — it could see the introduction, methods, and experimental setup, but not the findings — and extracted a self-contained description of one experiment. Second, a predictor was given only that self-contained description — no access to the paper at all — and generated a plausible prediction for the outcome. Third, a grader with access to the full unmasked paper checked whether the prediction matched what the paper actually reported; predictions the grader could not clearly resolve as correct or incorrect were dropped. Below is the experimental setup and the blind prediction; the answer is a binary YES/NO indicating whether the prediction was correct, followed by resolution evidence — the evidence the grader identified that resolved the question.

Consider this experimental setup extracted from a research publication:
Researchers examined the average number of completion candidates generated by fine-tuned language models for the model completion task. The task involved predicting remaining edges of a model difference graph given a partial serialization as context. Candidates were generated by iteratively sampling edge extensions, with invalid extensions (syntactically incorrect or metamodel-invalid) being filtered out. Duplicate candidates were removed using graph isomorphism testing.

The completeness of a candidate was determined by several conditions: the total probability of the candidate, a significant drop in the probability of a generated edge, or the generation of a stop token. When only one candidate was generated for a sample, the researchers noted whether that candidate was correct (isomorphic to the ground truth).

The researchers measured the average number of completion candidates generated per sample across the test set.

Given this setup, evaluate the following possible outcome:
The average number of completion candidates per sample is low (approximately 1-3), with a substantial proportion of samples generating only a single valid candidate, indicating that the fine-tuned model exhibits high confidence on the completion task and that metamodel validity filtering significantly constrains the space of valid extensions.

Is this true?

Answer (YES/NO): YES